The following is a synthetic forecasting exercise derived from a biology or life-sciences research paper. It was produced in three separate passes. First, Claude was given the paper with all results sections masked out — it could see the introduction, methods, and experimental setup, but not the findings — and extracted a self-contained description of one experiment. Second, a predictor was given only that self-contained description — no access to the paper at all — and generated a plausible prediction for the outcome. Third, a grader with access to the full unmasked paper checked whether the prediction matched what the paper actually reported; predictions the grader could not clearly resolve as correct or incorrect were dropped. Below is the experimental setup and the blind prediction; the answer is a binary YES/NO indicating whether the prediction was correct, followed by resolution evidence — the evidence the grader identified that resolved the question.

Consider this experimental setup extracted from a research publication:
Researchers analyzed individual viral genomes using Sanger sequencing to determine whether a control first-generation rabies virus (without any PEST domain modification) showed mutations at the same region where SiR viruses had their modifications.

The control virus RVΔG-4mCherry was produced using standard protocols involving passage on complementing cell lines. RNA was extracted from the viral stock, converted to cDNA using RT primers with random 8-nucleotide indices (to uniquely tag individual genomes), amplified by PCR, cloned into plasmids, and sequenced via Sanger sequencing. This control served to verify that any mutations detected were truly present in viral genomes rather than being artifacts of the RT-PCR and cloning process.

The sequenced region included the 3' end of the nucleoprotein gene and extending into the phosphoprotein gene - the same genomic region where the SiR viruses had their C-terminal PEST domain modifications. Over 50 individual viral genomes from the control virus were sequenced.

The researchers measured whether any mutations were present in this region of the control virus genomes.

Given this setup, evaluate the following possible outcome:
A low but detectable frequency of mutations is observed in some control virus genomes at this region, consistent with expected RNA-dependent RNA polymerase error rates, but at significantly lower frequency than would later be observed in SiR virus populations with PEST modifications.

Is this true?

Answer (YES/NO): NO